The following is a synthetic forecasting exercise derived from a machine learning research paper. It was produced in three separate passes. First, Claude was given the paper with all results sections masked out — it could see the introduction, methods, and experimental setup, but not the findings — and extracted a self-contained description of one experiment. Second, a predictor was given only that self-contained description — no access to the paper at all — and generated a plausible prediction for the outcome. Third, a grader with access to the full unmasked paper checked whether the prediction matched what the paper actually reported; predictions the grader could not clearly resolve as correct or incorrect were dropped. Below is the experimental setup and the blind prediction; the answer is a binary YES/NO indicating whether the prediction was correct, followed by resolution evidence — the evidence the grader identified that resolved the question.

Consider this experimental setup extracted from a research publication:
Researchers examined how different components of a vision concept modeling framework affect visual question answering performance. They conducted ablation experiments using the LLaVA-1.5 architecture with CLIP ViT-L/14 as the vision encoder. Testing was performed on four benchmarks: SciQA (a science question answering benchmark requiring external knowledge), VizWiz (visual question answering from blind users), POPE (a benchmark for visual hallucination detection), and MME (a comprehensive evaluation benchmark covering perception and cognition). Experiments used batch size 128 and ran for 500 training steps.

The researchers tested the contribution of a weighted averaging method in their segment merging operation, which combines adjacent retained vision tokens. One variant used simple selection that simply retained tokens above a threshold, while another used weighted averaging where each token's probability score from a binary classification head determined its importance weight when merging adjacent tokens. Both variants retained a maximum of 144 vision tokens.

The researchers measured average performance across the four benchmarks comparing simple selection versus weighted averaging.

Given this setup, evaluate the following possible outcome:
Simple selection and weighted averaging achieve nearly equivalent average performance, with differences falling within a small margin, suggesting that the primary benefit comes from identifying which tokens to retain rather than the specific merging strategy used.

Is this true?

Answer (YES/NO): NO